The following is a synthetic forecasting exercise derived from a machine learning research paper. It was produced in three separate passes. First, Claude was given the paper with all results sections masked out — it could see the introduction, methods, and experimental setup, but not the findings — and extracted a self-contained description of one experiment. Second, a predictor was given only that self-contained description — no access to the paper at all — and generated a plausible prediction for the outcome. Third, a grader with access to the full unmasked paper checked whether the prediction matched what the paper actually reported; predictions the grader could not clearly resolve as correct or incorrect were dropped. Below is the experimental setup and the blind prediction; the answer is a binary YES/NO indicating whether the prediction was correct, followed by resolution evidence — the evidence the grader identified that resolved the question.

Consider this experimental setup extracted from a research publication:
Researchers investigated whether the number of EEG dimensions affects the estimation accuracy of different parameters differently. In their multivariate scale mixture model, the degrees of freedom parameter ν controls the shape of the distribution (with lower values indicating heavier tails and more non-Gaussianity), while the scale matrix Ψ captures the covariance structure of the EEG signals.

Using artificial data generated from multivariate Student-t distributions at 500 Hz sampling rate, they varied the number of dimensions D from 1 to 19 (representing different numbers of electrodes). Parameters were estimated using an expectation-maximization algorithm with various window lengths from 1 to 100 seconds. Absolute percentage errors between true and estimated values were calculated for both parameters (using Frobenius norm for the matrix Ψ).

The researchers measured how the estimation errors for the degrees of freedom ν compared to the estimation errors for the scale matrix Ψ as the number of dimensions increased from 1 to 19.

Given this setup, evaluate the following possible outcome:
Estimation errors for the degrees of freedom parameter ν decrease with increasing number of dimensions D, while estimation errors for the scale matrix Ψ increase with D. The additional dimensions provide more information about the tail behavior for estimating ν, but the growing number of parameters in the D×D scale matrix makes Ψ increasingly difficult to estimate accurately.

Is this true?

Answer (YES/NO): NO